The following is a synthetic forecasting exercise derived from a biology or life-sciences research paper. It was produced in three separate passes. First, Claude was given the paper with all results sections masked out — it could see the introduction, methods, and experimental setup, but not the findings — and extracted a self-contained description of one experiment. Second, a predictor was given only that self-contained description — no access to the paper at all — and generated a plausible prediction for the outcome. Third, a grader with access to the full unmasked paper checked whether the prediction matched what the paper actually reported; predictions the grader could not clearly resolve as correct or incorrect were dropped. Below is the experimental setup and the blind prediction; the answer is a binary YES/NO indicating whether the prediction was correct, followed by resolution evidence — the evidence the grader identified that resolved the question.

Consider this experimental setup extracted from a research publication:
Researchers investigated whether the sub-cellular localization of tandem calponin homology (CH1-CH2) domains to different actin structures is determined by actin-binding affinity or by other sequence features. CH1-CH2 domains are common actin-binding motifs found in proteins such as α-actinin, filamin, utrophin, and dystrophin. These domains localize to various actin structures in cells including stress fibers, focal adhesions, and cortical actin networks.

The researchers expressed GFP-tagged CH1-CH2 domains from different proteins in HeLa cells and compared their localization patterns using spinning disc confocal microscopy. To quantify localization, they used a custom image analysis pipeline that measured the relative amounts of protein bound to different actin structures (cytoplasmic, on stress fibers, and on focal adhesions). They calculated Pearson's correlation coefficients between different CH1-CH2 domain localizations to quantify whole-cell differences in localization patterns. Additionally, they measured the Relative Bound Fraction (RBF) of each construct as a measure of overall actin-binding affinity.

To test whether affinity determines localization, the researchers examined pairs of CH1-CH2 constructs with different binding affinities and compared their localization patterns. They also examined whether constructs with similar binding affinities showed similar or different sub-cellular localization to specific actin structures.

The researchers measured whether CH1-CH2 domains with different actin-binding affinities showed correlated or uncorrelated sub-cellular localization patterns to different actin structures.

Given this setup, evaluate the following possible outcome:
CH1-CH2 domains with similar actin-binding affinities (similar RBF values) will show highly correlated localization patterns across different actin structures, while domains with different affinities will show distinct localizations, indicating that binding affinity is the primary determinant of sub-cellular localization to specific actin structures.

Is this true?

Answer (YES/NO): NO